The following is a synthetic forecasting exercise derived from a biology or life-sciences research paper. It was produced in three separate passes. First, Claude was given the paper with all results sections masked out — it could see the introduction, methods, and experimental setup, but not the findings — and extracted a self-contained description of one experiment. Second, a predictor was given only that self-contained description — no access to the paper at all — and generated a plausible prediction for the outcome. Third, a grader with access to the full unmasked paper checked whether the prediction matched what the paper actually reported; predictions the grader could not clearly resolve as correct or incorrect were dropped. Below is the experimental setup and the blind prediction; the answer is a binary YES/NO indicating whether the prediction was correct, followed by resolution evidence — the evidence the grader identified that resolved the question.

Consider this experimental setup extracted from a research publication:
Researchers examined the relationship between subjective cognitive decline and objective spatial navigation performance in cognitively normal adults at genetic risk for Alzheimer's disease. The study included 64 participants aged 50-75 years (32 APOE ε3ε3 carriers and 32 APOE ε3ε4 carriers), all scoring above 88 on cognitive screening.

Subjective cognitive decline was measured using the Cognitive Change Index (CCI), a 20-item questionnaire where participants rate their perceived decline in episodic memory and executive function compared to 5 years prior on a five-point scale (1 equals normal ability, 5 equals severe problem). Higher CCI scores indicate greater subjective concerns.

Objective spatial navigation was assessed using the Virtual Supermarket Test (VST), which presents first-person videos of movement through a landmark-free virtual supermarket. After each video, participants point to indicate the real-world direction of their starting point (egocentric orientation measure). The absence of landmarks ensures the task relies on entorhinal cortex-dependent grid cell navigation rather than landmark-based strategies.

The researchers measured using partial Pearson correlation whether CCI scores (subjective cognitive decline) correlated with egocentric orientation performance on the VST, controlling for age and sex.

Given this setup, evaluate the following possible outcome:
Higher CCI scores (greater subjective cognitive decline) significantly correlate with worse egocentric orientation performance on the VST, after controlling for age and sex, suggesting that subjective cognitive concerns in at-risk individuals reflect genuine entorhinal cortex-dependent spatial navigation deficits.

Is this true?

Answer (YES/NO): NO